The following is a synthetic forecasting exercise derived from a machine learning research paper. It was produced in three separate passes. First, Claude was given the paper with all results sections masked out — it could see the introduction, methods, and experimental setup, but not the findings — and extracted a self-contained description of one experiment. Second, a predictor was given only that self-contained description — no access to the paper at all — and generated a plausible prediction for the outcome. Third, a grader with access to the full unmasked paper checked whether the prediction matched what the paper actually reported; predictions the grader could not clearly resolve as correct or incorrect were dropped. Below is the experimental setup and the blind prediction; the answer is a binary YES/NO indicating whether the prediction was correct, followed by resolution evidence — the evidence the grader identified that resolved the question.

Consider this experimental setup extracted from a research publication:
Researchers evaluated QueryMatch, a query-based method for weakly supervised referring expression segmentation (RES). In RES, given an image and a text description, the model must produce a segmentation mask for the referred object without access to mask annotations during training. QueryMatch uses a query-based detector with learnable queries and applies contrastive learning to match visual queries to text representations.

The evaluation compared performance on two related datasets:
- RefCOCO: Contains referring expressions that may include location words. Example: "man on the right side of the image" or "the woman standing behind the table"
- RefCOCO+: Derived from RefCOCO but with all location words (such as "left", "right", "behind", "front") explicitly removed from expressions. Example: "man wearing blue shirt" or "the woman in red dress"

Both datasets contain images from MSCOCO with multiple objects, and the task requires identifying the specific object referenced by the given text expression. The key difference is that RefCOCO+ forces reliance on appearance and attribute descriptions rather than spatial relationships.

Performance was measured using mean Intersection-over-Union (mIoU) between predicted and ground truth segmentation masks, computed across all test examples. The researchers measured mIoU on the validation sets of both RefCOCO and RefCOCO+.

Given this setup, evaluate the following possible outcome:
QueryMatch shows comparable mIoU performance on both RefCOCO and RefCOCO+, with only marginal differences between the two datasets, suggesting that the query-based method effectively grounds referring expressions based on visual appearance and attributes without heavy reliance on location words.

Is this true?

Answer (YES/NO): NO